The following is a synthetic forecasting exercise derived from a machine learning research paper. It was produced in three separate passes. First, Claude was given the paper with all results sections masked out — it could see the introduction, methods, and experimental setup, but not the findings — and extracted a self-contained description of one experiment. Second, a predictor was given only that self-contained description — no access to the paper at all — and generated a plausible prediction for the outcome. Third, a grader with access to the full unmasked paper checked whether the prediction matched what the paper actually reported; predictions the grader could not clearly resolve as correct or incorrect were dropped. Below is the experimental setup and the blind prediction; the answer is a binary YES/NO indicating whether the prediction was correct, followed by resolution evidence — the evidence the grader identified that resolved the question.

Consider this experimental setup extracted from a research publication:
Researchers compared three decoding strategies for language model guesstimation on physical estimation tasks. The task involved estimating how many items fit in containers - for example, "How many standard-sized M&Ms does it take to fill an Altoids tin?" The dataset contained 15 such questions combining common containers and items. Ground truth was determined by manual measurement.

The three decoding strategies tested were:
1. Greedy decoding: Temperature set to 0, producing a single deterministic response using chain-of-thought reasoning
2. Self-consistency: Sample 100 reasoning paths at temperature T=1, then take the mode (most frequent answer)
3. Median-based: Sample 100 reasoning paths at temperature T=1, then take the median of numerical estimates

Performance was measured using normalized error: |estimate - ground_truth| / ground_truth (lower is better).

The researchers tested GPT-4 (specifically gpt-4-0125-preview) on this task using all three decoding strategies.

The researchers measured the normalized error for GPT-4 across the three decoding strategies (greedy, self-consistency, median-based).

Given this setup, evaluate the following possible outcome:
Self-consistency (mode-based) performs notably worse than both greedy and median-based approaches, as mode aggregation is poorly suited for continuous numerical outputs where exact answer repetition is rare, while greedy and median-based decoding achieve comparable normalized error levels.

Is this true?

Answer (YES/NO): NO